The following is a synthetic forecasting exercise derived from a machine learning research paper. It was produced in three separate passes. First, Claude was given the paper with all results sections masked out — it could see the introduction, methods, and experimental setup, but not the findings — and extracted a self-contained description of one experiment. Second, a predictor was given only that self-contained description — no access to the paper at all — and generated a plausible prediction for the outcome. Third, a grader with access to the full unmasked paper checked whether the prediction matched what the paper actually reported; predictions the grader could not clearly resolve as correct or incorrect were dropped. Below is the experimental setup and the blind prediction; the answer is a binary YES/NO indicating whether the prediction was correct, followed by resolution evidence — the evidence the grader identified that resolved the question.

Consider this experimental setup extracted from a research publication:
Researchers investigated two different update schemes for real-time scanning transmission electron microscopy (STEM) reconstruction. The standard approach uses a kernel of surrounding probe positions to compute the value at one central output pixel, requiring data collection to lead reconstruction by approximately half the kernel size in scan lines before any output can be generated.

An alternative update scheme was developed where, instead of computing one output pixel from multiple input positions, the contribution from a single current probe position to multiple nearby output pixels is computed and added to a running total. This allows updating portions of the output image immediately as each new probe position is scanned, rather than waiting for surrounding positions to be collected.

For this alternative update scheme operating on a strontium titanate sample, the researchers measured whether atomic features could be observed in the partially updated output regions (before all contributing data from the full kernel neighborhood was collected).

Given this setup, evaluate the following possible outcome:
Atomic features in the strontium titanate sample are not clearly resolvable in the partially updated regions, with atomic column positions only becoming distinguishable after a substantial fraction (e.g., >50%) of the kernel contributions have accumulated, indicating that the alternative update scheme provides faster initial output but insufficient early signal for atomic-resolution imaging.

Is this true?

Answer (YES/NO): NO